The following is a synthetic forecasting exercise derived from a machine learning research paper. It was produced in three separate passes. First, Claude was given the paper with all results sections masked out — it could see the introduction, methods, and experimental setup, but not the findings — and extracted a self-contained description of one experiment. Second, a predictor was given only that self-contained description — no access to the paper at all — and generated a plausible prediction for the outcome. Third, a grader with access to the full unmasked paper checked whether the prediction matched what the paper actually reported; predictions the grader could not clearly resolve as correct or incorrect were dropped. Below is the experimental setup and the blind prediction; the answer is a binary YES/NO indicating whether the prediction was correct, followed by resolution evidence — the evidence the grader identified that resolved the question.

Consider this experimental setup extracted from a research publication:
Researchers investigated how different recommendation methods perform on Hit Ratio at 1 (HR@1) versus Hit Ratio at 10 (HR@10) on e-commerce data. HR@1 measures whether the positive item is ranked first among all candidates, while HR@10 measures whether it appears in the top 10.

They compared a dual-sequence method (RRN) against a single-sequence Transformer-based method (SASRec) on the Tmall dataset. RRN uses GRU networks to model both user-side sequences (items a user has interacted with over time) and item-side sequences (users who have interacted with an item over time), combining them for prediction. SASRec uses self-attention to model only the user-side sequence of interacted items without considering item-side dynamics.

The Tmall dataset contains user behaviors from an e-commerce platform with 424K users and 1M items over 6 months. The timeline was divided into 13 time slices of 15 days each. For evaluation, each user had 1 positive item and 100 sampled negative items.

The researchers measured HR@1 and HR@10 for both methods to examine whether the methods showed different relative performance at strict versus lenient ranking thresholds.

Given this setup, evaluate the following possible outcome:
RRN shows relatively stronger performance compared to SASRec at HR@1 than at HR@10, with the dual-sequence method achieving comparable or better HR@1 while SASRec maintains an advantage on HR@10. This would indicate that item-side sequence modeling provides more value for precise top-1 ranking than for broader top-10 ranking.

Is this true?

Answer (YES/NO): NO